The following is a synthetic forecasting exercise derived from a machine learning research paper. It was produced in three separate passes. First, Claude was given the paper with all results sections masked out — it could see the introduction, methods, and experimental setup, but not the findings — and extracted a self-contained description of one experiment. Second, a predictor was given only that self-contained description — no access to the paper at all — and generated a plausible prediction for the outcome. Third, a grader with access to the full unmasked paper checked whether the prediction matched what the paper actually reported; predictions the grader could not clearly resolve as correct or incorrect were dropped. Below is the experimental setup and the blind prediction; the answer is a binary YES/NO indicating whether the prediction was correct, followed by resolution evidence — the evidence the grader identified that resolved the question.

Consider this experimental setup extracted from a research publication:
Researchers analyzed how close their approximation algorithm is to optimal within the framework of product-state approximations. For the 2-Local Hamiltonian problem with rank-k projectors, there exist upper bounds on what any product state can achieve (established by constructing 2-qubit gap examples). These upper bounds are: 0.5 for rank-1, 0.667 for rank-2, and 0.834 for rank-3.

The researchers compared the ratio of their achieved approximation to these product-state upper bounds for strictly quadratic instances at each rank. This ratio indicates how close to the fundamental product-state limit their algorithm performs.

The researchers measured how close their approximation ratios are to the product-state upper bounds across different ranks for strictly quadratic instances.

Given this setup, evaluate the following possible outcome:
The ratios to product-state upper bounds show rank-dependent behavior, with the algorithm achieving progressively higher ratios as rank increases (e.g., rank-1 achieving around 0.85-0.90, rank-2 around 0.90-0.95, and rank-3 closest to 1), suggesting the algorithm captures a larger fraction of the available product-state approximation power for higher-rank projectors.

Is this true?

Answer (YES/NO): NO